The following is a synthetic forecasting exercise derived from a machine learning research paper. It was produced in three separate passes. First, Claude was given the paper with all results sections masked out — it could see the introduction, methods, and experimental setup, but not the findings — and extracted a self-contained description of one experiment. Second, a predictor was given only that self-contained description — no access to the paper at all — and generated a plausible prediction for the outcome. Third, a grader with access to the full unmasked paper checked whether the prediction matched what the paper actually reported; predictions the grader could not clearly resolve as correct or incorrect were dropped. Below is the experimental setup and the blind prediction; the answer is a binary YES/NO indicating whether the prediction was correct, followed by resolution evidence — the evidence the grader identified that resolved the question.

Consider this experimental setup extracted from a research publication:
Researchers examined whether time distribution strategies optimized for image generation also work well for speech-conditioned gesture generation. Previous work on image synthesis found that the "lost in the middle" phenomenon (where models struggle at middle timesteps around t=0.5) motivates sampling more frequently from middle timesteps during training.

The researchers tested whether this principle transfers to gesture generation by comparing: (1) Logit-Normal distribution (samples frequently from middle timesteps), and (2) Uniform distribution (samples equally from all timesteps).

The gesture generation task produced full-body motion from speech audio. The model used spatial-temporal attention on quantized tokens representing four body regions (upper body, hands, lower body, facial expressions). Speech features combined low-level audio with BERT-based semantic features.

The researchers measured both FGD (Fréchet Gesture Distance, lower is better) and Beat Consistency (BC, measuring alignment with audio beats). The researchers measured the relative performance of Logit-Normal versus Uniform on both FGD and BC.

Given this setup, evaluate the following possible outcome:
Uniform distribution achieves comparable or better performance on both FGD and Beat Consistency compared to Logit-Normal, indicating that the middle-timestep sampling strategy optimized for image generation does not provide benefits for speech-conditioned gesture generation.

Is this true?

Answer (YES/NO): NO